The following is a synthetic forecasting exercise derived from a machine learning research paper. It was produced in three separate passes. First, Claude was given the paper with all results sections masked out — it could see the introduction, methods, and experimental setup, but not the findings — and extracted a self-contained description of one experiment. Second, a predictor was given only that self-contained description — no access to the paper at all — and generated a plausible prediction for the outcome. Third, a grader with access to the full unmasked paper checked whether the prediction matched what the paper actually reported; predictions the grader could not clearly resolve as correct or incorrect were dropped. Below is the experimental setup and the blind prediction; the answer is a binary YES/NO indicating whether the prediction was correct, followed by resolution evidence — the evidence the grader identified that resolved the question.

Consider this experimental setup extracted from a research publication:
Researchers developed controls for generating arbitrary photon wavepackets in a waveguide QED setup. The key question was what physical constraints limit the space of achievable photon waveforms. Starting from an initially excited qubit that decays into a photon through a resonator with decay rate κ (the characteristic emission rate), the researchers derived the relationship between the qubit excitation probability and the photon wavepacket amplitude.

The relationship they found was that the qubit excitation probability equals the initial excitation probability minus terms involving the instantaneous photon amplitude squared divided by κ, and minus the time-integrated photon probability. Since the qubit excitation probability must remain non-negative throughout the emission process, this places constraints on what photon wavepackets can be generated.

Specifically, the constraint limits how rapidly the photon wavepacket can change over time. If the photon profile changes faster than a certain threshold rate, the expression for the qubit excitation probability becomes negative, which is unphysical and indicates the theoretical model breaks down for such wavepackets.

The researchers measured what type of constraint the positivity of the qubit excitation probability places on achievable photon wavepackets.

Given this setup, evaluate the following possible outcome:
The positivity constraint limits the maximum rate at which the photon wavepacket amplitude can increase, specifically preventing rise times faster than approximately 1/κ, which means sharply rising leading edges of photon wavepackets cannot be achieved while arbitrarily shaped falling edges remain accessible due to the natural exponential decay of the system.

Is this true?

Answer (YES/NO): NO